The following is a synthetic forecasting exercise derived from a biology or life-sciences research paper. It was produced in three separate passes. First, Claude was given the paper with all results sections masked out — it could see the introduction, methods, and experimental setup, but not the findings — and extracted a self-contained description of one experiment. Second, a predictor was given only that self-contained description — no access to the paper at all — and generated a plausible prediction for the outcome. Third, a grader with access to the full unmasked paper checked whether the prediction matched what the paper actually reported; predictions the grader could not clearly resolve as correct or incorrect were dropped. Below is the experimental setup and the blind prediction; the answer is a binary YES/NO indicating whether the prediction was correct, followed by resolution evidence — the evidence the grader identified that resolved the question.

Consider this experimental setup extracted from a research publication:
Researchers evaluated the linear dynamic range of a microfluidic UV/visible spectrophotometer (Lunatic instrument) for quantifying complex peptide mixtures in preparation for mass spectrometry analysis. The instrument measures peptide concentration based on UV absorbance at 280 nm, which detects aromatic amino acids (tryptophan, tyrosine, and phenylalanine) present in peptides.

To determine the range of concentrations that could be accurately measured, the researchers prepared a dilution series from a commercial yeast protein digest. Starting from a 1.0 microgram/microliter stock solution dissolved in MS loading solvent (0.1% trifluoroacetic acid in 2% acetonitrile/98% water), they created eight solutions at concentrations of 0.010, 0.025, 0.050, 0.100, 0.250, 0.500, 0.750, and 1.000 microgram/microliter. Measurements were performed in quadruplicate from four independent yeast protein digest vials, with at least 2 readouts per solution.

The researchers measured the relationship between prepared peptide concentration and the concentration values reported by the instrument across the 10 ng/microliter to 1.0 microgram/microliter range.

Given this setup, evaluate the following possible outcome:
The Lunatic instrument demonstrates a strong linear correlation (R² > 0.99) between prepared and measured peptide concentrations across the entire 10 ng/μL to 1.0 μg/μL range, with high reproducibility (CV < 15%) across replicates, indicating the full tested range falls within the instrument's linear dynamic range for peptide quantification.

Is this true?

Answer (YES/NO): NO